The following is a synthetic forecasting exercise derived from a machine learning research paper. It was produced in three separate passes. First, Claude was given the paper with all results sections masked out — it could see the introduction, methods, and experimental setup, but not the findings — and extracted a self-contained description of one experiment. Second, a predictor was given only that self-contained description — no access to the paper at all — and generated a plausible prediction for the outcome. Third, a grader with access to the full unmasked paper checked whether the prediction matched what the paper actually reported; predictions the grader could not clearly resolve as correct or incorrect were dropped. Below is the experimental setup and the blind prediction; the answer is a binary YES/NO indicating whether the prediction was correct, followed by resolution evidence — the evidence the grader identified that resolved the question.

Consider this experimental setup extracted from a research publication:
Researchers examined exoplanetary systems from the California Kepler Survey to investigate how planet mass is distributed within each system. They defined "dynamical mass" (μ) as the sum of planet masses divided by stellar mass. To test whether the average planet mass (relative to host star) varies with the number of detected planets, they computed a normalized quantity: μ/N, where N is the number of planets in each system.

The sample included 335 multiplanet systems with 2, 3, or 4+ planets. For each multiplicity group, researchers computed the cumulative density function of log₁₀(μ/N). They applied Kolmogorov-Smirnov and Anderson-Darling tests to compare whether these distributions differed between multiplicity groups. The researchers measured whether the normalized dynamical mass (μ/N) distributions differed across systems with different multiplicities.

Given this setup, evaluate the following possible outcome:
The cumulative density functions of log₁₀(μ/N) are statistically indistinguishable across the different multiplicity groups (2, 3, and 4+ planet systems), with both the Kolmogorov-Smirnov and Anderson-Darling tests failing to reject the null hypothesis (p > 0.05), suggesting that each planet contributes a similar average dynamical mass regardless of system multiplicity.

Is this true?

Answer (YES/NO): YES